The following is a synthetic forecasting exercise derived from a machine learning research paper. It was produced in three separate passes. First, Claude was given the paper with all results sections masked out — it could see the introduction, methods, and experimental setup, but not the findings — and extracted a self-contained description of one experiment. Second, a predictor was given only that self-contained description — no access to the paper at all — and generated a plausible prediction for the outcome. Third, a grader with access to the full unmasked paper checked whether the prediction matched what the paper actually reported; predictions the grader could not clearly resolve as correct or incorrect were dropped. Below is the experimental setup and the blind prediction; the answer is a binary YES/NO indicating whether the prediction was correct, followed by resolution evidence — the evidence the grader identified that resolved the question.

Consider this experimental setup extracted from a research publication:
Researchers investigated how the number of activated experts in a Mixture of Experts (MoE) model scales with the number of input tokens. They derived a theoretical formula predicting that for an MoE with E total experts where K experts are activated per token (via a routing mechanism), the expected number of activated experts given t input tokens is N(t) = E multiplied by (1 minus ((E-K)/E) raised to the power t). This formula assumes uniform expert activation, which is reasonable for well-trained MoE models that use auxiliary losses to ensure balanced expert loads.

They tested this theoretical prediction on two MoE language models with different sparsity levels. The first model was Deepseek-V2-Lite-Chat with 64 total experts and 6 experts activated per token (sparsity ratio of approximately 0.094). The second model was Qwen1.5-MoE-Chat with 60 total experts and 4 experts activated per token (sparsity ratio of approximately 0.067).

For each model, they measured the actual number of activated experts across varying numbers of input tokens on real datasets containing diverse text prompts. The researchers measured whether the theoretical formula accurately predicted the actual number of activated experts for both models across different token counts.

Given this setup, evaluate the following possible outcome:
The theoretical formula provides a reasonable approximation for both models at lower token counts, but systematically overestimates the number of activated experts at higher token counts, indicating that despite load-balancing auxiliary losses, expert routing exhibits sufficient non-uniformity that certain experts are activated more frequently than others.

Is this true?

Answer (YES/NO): NO